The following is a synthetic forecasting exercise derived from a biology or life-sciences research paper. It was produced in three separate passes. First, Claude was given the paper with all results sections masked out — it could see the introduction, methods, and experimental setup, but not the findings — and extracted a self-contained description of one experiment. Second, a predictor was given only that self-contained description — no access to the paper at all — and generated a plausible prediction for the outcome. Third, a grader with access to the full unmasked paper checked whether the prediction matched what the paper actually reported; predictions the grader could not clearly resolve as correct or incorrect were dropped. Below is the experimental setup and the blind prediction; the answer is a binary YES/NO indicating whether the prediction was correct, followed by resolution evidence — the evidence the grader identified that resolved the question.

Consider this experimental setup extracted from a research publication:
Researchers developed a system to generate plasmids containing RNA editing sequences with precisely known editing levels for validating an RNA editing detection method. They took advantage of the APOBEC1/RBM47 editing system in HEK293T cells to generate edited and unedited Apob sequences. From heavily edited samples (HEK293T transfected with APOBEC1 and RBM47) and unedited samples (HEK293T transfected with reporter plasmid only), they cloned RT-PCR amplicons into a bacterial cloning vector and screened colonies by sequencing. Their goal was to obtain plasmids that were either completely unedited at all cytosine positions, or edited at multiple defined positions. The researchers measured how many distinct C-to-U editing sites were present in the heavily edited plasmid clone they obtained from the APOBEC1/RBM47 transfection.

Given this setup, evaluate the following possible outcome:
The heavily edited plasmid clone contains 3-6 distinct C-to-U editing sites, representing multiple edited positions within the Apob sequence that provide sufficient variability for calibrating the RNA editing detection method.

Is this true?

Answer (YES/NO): YES